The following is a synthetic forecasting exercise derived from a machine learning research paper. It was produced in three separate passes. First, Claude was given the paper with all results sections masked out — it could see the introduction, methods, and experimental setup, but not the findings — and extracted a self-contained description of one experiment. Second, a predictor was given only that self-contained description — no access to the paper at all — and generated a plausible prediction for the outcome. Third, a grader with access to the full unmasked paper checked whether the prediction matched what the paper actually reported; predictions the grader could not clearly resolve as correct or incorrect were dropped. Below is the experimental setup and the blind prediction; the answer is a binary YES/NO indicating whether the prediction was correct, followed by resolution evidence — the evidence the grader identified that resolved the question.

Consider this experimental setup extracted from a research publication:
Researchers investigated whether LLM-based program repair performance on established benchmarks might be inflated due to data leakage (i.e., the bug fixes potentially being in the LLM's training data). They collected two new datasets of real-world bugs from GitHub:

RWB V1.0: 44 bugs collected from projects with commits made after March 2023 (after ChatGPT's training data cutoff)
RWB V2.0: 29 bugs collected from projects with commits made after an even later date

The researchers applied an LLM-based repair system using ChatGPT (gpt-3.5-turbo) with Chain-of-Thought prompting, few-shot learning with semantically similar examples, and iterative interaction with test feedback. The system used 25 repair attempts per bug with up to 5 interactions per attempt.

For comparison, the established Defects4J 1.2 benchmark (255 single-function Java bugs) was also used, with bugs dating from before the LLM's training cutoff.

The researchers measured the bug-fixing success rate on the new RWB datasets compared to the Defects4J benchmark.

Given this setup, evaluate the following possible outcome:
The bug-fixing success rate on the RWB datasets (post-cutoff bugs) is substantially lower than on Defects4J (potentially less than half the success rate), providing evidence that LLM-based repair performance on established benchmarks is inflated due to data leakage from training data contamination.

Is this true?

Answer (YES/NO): NO